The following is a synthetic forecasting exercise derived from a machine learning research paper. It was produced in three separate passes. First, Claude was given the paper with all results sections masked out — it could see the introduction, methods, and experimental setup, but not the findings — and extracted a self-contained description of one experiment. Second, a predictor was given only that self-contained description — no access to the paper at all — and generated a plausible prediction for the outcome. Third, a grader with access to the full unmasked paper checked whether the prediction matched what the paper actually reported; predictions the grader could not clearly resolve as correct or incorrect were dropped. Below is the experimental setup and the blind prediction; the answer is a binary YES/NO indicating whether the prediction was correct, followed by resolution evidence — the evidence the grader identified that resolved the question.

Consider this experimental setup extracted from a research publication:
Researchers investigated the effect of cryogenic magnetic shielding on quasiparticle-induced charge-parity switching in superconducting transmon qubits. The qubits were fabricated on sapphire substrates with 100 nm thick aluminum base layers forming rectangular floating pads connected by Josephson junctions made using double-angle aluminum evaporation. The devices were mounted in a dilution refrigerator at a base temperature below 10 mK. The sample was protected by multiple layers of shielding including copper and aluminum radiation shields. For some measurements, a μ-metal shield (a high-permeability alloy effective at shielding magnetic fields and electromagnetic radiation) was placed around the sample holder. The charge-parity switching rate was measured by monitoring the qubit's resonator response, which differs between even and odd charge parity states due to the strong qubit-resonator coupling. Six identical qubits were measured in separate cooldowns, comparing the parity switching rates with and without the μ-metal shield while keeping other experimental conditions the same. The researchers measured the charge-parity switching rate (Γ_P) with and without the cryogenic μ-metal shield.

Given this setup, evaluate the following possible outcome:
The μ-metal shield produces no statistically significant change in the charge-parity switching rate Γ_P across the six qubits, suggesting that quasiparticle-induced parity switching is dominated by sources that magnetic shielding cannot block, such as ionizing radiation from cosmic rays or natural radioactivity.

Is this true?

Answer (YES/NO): NO